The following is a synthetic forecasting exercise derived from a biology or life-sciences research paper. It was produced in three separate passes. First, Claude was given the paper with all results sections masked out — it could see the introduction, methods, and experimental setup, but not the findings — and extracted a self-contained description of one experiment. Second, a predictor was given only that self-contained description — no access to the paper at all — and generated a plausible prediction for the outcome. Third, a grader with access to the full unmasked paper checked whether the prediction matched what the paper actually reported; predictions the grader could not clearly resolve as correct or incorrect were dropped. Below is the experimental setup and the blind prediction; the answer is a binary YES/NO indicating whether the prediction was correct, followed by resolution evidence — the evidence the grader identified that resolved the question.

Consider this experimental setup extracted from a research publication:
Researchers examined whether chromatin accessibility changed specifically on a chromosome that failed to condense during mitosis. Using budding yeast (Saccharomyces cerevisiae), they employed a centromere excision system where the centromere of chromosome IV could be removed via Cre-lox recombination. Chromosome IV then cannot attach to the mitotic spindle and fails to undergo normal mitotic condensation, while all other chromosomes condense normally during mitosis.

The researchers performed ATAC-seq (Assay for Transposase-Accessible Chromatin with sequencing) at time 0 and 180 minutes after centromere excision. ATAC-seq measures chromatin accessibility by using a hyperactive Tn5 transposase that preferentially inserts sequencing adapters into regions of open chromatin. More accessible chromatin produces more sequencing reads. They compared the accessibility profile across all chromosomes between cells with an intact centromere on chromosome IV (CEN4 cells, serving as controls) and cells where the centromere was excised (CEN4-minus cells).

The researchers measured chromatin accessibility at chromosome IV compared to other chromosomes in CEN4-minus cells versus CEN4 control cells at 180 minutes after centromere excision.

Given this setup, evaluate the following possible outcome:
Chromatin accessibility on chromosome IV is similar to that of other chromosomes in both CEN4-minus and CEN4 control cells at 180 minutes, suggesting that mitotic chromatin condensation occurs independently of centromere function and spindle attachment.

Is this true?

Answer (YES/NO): NO